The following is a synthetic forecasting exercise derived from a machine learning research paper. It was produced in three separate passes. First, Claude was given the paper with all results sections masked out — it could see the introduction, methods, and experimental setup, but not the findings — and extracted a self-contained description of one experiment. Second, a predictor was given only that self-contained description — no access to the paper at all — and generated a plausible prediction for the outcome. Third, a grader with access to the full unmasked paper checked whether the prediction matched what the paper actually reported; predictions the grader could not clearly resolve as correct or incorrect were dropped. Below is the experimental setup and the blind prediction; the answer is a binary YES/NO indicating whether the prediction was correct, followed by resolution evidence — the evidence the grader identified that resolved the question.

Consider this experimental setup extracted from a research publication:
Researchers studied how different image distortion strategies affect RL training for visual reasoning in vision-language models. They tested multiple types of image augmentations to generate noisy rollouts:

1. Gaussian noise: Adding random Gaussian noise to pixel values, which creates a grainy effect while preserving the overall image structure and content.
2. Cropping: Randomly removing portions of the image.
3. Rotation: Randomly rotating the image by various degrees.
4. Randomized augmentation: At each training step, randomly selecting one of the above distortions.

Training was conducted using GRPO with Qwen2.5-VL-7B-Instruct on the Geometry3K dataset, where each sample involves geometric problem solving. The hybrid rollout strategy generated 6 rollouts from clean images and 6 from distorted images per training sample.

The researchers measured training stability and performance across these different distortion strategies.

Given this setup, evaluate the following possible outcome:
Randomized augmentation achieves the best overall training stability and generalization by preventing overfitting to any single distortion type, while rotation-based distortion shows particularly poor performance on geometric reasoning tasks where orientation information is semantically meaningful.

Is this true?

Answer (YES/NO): NO